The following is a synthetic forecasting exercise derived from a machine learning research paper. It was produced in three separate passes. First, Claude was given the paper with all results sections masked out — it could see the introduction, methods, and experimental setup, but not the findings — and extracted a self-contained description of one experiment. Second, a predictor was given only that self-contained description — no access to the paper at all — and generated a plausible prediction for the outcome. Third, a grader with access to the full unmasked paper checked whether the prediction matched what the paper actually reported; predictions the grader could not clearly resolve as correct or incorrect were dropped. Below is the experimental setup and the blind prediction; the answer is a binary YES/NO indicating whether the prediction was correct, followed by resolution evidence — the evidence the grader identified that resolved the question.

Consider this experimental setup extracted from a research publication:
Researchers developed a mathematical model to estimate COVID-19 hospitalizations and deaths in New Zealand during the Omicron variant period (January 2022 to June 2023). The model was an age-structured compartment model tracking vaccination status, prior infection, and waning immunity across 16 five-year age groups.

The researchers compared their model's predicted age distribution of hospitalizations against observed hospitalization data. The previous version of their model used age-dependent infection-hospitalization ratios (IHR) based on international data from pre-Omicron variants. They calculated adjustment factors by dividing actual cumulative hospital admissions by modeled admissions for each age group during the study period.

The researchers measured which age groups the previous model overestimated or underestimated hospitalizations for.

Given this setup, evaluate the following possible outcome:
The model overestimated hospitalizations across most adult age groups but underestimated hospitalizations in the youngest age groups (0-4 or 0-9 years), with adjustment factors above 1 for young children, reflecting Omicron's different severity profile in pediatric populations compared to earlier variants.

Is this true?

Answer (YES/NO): NO